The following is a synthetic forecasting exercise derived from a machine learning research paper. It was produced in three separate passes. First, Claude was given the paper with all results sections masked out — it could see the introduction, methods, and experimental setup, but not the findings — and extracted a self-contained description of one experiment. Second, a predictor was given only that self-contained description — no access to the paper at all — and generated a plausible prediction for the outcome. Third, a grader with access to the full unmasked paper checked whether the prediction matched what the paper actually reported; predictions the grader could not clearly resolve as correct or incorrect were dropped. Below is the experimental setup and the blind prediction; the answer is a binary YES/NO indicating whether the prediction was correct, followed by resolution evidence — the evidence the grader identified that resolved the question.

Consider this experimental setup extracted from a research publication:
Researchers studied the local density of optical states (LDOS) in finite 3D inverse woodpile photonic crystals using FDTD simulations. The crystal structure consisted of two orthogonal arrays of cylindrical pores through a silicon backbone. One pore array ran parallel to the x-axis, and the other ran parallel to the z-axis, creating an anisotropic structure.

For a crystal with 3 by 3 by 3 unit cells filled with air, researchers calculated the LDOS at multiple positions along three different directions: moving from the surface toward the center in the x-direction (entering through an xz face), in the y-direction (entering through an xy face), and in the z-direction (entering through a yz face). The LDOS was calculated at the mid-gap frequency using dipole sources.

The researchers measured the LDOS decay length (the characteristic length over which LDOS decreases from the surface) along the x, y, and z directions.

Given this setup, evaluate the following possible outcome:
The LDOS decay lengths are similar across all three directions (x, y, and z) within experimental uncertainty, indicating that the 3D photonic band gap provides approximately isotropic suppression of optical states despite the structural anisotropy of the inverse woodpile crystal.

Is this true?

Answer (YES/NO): NO